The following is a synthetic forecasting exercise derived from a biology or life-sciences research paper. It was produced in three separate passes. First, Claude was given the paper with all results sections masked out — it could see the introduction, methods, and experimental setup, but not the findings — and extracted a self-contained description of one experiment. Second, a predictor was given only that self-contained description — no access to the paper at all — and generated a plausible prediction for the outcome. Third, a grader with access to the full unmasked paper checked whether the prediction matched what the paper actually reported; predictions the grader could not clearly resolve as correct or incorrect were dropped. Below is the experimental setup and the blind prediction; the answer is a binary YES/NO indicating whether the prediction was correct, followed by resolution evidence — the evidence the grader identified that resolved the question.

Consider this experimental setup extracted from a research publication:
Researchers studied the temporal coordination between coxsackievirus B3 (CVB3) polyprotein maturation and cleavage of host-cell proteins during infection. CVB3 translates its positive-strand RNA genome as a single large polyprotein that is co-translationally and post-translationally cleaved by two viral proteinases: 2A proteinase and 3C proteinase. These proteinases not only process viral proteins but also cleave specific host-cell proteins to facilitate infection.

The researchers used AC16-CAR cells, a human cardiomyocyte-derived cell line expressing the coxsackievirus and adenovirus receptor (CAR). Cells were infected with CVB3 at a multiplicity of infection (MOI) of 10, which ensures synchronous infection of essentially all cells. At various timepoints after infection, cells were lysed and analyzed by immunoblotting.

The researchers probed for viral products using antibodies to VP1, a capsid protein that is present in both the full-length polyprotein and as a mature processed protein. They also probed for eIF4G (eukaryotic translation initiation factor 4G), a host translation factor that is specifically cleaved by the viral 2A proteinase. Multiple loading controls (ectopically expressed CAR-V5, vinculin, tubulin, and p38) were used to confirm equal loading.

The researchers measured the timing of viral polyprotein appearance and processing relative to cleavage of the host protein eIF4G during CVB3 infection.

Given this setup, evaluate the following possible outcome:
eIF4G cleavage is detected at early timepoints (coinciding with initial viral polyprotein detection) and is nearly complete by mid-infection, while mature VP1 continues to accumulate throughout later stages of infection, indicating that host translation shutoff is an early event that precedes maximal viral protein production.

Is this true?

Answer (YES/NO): NO